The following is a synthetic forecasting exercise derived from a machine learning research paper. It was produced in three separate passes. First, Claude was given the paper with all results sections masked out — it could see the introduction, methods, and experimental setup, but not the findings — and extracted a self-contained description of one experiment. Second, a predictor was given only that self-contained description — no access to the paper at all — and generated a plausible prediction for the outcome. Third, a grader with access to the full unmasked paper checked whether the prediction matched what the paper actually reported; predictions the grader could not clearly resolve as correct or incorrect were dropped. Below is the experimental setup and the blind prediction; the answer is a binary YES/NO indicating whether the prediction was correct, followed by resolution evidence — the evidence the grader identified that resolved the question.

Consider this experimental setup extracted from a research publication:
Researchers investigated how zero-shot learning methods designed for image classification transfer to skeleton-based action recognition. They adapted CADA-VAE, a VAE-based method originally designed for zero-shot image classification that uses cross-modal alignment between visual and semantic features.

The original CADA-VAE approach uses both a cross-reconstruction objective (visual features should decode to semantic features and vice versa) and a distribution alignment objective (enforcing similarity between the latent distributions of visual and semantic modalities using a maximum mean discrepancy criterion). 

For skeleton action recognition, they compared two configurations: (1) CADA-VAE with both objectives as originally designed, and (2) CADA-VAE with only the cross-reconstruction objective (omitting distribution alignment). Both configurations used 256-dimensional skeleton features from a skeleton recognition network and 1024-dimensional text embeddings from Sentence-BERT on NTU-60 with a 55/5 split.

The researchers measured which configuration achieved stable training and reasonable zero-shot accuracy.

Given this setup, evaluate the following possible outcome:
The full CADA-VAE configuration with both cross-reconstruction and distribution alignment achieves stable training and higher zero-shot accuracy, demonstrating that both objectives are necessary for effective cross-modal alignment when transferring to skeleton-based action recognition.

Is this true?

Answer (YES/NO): NO